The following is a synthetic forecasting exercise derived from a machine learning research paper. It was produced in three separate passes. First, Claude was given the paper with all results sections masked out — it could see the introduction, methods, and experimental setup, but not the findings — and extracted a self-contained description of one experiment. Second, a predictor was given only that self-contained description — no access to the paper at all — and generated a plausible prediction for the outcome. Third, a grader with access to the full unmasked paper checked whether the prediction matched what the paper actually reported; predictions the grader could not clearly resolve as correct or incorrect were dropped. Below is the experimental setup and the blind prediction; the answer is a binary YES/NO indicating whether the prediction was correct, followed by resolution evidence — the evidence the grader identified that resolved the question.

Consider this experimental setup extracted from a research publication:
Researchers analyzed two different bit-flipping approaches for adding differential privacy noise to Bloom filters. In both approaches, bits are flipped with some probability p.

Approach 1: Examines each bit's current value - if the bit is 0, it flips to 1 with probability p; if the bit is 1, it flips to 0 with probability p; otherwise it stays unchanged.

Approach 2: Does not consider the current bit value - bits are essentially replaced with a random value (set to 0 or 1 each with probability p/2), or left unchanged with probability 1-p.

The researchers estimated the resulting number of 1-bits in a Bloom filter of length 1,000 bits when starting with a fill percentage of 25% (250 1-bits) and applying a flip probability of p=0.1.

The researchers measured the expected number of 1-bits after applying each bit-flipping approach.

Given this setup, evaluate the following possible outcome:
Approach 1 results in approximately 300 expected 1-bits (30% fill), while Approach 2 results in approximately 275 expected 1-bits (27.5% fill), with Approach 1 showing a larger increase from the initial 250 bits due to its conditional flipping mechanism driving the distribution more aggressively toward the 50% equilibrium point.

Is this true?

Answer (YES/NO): YES